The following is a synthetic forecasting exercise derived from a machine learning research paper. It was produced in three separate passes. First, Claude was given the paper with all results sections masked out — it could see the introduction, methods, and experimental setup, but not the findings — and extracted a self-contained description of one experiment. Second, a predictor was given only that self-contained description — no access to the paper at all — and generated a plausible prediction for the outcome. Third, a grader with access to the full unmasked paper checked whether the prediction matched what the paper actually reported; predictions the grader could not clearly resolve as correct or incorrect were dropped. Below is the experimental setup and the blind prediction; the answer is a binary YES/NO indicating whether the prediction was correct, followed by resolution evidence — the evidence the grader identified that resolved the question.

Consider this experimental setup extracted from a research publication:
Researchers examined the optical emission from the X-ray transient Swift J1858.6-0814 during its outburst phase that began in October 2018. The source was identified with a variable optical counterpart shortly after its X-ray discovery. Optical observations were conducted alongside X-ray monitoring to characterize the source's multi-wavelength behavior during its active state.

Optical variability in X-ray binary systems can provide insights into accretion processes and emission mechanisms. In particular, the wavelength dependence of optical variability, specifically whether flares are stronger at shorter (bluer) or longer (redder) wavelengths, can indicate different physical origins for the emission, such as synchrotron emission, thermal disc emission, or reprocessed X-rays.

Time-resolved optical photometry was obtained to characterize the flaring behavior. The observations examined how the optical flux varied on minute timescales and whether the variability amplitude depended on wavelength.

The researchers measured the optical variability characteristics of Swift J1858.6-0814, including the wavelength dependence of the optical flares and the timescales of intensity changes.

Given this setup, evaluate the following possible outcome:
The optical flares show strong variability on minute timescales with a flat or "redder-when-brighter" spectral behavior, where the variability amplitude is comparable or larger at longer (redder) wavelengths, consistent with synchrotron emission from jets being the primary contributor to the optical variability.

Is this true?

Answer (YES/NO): YES